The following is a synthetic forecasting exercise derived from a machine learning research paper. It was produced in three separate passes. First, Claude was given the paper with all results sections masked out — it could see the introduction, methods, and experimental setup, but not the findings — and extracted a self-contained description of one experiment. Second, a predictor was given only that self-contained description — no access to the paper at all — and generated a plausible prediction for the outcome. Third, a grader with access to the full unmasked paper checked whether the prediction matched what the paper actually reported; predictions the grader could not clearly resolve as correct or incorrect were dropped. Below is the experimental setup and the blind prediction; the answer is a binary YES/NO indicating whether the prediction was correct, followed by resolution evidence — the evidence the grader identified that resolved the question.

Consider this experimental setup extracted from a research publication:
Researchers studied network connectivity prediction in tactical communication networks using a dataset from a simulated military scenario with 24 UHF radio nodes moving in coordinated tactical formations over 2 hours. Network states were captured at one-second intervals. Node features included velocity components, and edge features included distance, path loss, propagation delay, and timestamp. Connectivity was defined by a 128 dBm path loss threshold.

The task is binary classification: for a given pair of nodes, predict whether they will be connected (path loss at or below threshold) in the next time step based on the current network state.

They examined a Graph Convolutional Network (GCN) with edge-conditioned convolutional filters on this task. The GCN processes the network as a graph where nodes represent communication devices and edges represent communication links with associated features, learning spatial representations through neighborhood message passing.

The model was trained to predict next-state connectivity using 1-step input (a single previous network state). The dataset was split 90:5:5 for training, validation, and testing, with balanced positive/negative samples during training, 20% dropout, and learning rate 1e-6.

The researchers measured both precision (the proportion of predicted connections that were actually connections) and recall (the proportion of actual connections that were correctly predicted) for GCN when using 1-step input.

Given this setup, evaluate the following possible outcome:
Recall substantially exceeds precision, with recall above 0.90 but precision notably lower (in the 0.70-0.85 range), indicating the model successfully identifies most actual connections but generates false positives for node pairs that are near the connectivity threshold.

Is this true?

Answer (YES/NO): NO